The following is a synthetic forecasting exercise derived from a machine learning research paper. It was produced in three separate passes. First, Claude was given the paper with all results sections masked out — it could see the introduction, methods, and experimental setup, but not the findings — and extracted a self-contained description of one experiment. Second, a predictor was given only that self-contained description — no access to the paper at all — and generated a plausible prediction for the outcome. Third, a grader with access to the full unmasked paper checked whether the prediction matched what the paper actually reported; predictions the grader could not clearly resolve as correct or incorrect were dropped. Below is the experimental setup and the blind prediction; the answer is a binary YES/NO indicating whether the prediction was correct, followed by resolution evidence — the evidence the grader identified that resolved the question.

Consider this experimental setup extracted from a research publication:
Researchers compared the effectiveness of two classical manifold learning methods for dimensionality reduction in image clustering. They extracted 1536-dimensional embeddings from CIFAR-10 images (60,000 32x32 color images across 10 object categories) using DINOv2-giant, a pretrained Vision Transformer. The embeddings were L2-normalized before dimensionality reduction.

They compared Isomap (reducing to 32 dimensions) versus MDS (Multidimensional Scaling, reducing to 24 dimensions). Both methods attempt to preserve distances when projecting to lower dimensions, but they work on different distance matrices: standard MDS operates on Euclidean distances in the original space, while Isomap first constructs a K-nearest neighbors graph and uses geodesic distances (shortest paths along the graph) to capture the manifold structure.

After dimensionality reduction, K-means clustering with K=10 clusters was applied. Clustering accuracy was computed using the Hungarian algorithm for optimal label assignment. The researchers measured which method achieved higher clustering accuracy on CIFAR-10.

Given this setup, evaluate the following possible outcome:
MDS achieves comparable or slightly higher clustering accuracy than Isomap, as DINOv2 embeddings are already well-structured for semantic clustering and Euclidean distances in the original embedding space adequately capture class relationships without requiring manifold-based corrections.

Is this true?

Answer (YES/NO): YES